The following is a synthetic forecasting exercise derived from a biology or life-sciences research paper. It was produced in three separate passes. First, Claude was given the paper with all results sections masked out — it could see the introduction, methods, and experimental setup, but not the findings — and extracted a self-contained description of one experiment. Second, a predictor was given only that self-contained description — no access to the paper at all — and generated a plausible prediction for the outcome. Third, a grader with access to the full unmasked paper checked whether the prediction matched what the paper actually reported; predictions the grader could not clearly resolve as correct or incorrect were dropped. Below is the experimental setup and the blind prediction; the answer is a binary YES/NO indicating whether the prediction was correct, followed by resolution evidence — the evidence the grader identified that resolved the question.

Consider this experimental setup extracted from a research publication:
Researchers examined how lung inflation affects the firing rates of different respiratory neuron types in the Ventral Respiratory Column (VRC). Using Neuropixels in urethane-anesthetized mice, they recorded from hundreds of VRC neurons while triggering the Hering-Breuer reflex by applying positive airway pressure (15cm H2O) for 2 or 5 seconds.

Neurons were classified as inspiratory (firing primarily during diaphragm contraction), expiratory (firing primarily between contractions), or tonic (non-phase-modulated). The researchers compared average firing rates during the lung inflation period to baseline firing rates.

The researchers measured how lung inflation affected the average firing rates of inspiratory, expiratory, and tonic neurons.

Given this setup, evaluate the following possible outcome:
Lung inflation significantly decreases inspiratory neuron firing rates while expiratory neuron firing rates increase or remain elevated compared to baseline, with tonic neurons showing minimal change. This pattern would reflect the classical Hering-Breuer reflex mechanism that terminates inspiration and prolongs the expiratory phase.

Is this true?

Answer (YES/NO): NO